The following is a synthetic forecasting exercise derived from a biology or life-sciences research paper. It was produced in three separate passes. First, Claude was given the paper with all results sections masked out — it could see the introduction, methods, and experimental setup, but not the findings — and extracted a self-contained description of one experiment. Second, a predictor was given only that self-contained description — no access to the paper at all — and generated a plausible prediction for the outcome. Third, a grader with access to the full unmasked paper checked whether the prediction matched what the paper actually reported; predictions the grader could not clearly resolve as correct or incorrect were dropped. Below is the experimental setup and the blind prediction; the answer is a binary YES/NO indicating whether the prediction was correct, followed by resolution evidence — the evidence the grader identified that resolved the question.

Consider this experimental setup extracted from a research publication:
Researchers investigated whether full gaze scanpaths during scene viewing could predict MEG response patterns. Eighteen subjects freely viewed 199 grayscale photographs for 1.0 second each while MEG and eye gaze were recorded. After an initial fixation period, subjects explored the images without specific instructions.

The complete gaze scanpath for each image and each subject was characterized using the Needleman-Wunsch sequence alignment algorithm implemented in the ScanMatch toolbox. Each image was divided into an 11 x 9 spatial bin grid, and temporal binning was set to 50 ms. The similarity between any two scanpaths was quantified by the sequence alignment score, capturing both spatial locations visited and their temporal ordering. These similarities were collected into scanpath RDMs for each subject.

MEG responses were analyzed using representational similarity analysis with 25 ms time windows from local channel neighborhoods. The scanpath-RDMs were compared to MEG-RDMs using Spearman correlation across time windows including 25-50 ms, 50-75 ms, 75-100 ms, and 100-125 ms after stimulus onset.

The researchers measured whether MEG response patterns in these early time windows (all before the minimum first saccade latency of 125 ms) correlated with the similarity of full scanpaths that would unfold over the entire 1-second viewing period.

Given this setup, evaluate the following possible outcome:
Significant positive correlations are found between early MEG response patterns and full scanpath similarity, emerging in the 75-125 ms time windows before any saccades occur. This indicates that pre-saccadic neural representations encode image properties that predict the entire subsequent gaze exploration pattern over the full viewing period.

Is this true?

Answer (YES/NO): NO